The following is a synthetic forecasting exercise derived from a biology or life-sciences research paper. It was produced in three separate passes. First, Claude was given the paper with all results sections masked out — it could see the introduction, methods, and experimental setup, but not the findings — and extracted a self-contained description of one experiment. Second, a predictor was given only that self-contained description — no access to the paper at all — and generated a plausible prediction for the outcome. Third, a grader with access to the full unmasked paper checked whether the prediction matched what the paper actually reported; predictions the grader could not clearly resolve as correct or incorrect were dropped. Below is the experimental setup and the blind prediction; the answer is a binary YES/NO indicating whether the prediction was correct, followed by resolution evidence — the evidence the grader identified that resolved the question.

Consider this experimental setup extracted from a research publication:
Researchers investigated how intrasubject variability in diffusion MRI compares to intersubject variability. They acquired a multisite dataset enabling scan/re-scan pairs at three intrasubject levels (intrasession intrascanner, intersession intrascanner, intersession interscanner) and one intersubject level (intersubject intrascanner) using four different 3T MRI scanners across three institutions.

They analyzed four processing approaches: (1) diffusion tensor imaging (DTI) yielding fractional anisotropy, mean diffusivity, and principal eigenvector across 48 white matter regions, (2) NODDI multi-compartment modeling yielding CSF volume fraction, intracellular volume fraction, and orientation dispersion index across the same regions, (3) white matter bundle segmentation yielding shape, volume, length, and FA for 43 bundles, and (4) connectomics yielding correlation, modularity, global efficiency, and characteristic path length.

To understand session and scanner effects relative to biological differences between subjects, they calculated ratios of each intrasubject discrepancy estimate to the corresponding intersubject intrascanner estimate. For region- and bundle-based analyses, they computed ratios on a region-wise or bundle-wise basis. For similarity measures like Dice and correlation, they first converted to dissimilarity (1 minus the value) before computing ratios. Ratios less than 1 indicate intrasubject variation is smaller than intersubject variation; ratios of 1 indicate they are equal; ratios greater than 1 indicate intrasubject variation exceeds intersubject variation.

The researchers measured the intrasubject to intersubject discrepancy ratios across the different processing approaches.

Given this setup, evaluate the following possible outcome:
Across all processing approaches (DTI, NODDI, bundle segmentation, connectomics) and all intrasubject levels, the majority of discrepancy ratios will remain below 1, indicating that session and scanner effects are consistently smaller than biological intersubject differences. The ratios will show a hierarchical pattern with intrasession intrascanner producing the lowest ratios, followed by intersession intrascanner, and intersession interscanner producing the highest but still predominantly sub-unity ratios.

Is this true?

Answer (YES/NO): NO